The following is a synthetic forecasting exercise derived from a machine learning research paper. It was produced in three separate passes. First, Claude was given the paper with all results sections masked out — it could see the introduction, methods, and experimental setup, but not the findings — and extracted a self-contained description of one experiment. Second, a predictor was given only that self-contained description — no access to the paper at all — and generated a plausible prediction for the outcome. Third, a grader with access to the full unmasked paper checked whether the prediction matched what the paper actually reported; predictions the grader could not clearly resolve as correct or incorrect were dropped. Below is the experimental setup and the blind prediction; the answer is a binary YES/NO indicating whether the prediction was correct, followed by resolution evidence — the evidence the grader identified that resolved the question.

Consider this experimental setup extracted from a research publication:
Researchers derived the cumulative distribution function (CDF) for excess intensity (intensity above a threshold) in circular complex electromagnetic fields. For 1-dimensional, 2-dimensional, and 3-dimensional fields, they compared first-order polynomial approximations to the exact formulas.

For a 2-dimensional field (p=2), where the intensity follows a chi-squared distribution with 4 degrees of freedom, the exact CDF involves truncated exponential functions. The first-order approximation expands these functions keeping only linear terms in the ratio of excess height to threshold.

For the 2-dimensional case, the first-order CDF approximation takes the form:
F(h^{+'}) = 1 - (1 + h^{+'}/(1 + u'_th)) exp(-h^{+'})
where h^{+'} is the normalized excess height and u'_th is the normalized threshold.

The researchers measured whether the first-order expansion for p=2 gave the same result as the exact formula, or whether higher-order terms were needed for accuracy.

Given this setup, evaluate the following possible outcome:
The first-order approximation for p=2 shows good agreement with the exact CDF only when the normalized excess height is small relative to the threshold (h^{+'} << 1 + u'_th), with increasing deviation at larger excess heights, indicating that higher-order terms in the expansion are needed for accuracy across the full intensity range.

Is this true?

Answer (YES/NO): NO